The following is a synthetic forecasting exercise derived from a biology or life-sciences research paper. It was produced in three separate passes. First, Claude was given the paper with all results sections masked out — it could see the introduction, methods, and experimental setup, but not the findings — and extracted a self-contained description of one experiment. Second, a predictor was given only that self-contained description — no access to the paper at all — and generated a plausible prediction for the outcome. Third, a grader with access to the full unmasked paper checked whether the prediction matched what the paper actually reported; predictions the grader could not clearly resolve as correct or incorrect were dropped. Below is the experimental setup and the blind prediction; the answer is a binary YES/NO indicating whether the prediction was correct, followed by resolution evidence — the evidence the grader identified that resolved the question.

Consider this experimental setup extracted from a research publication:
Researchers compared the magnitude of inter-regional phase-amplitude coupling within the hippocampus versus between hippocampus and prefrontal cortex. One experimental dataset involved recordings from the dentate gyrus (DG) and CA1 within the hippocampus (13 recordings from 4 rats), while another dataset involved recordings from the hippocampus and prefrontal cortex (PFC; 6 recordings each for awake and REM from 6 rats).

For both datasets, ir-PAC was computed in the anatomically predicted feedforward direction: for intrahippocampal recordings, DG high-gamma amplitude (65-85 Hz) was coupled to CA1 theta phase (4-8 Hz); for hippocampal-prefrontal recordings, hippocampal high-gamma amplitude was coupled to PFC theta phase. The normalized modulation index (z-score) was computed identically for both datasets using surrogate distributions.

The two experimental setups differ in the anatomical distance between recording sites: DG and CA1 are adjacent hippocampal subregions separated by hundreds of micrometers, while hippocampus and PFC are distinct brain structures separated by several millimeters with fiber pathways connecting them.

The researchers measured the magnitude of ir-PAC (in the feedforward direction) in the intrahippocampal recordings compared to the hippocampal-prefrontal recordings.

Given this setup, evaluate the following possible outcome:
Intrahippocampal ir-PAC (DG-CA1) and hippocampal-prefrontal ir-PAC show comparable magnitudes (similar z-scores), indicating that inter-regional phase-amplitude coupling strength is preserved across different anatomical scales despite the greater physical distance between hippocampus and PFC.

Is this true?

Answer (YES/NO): YES